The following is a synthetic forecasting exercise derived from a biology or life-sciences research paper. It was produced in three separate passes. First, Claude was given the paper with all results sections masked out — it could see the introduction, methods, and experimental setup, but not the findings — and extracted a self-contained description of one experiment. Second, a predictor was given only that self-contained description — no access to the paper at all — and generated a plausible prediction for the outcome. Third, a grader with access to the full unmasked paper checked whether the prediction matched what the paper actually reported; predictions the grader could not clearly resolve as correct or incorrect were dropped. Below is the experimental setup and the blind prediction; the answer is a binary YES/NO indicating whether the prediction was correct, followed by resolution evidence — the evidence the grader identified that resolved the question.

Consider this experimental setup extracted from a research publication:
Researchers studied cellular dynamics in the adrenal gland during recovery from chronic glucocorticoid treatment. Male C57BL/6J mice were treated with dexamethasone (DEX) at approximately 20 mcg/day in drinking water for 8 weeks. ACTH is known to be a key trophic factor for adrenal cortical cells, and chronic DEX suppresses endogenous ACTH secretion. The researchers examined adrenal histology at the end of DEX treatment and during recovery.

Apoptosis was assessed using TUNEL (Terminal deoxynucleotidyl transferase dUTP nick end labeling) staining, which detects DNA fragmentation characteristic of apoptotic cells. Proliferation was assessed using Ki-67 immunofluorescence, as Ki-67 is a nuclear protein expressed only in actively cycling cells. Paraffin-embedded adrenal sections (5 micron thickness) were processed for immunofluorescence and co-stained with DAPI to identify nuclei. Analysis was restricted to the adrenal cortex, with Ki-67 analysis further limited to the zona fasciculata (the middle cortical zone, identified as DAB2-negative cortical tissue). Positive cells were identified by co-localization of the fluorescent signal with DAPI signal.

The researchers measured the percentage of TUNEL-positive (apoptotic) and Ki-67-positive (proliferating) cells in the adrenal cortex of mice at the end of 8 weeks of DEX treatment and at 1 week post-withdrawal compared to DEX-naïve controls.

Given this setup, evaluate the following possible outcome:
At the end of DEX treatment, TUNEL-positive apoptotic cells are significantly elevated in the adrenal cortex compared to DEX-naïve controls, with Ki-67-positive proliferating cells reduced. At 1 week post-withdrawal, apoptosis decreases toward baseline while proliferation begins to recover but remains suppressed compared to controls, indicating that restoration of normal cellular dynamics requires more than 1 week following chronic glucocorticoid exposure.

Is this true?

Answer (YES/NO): NO